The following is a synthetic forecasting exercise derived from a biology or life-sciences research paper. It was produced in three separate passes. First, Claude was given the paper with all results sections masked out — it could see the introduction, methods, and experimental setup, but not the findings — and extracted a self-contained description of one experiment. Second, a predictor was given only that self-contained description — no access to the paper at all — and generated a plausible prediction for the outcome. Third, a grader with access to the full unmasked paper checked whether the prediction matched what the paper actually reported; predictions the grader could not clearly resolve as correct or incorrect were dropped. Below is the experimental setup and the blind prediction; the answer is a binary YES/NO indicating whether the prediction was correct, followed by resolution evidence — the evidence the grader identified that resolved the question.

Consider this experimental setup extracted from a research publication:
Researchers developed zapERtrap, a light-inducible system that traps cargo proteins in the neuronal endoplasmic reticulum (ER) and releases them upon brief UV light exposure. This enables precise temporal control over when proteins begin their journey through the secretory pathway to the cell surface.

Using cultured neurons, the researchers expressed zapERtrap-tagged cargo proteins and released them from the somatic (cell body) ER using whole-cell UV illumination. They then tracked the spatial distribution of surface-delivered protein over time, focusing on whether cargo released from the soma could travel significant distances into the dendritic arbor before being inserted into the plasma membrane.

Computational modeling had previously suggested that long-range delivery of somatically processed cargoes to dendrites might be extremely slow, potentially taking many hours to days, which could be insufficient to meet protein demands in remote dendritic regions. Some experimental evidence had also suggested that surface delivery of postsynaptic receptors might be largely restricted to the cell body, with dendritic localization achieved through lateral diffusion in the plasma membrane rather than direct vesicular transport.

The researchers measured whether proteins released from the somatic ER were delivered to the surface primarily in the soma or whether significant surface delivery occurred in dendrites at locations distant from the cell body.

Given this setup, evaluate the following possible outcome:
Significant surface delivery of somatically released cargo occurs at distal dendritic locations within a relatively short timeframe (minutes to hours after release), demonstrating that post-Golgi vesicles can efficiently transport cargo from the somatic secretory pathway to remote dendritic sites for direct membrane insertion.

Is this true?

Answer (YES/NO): YES